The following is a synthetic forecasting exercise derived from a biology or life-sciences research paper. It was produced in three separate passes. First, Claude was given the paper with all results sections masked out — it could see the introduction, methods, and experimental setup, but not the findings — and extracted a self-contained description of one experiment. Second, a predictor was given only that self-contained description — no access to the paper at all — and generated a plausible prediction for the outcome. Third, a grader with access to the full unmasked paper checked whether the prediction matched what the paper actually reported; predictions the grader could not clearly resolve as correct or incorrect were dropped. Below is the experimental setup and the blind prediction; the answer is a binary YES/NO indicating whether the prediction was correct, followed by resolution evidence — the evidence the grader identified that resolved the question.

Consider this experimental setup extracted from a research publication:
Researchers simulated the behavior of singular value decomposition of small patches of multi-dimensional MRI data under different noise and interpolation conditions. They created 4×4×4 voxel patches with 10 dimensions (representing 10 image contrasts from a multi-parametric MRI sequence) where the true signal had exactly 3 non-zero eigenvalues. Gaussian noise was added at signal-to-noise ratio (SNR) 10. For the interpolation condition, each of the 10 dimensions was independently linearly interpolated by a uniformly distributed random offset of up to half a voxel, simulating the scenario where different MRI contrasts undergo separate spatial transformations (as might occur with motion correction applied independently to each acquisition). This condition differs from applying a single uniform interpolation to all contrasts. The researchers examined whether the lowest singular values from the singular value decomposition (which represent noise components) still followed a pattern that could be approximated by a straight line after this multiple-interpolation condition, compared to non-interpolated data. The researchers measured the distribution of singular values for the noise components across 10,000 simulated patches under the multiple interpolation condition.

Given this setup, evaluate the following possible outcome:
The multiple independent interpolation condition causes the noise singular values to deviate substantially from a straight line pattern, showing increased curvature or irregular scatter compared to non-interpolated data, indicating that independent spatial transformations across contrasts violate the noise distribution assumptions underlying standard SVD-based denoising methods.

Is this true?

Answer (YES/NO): NO